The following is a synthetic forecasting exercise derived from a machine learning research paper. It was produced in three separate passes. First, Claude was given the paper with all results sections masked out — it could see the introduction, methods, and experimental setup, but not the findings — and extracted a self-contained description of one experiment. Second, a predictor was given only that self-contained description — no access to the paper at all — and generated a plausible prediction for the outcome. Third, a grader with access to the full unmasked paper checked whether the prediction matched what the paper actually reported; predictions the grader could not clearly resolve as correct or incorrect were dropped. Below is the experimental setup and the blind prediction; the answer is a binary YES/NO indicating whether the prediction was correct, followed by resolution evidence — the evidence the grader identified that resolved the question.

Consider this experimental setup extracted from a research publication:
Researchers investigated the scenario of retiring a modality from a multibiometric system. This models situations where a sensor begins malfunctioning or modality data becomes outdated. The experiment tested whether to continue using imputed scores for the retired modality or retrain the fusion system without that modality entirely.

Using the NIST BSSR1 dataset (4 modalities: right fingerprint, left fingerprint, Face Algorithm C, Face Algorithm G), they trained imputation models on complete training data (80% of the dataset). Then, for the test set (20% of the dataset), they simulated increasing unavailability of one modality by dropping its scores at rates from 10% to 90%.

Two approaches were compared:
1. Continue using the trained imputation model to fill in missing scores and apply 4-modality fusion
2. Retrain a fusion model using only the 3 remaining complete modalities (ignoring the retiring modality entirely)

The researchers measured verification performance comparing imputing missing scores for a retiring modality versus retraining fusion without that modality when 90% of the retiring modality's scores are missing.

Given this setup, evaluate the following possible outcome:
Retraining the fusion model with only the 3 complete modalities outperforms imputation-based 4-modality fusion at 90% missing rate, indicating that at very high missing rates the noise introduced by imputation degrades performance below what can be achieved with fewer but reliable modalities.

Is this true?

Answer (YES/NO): YES